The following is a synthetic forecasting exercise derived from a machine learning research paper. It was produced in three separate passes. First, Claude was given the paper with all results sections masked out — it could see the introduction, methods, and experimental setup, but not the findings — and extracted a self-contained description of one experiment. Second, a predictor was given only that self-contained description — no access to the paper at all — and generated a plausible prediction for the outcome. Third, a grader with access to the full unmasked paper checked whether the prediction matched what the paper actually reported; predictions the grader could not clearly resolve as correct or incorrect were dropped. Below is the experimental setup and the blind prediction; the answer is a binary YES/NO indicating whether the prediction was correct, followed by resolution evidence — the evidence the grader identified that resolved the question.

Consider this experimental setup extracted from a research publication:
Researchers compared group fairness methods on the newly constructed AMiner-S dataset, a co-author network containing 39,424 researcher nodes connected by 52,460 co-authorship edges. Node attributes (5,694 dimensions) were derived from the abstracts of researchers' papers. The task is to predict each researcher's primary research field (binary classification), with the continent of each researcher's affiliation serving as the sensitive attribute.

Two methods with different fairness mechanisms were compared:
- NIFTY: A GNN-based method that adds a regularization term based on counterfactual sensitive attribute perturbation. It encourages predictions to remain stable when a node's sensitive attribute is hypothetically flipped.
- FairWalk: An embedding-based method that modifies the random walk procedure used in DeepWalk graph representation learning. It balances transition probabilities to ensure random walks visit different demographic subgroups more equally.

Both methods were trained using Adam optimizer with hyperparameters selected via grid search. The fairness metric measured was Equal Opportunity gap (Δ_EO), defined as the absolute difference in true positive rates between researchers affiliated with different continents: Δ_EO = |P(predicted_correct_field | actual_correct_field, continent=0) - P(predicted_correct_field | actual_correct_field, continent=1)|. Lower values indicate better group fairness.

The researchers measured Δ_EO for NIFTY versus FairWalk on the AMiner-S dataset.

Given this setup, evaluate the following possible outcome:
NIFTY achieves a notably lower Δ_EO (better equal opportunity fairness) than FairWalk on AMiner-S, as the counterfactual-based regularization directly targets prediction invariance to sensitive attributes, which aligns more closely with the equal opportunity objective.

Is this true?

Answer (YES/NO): YES